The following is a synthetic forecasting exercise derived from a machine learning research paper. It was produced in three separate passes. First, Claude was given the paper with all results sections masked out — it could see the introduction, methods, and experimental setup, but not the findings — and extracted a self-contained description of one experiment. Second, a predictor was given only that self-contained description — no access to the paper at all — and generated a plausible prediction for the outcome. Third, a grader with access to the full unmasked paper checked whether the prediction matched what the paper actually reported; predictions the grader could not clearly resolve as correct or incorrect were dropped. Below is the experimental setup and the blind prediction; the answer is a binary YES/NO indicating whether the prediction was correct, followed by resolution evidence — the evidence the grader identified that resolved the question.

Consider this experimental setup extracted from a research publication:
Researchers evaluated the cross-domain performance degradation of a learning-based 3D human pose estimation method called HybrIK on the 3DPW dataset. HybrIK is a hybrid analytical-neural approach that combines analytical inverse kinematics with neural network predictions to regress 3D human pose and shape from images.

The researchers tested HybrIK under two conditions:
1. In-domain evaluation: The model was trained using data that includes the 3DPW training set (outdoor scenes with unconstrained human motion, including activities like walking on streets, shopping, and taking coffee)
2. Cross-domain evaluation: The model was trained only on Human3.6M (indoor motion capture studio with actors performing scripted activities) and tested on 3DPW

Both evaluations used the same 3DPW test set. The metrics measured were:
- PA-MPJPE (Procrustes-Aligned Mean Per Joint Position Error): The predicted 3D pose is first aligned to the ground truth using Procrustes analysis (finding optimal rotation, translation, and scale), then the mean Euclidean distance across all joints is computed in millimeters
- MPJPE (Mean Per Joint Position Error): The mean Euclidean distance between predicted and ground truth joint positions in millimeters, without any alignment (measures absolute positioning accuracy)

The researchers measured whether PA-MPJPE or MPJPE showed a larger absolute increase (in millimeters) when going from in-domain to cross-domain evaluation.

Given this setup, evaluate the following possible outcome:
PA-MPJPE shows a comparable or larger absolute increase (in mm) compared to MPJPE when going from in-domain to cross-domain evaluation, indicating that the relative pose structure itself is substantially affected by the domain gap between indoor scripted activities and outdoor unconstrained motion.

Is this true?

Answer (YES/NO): NO